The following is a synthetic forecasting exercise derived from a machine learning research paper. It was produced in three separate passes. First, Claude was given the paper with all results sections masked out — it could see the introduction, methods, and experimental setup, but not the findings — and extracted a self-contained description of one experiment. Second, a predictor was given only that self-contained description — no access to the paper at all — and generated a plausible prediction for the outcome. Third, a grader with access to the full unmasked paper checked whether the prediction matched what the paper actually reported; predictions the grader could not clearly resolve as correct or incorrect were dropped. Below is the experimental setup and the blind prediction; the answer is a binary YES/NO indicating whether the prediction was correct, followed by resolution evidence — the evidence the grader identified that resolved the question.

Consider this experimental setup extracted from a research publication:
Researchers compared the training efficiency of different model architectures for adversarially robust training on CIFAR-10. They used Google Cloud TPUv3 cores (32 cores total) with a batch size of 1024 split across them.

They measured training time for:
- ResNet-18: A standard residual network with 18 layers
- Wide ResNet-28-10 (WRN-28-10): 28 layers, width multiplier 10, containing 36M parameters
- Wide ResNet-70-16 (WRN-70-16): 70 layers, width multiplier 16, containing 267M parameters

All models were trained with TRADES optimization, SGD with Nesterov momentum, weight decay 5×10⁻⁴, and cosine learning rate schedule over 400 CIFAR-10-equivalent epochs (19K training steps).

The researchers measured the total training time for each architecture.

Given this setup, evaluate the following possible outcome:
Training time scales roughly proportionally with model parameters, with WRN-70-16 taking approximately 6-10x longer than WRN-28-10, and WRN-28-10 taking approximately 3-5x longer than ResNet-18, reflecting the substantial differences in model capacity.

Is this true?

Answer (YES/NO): NO